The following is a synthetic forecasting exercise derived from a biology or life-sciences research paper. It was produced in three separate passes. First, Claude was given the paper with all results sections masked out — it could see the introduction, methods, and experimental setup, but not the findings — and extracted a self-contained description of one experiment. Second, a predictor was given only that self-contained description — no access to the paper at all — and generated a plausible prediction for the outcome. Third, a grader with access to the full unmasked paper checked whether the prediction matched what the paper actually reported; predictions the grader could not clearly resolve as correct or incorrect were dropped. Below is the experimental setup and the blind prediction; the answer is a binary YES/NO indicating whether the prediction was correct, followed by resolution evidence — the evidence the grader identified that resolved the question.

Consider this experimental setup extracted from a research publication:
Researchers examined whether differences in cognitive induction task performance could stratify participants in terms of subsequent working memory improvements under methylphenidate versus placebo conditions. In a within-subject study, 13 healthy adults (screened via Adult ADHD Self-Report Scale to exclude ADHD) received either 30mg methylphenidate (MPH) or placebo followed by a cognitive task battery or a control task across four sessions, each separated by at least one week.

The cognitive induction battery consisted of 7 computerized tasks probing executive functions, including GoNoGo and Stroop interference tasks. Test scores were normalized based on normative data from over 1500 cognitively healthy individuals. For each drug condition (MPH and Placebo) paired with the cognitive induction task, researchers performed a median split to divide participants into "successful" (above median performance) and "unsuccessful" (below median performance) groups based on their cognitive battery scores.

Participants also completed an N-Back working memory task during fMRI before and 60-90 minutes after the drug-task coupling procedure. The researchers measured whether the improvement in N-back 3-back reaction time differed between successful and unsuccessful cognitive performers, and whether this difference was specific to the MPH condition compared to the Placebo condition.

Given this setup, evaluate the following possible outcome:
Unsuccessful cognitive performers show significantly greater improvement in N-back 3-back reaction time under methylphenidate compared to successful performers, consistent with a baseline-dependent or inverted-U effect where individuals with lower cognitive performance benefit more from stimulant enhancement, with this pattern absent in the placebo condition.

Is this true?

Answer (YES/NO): NO